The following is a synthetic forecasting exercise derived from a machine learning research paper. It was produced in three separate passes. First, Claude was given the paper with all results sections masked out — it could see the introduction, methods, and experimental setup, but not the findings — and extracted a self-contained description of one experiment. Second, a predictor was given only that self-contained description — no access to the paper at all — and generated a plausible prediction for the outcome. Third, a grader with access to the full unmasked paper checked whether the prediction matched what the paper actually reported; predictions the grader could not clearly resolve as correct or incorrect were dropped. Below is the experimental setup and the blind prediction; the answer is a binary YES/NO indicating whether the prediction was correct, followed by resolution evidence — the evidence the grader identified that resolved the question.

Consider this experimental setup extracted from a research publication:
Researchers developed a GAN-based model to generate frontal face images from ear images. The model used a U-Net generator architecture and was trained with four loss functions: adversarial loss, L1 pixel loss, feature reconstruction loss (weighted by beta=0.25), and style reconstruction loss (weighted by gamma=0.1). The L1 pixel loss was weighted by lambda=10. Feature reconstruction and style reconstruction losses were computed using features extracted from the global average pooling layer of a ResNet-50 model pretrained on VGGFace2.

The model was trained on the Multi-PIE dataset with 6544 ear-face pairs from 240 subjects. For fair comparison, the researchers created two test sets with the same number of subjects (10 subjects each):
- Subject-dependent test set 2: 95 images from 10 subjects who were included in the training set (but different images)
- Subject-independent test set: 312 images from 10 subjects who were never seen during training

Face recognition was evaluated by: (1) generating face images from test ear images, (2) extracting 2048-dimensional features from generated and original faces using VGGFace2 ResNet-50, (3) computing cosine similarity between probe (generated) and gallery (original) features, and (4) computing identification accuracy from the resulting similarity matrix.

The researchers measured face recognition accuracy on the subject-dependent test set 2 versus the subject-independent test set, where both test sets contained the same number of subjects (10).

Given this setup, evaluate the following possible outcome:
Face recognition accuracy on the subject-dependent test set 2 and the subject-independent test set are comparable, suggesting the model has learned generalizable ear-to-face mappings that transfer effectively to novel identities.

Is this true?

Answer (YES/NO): NO